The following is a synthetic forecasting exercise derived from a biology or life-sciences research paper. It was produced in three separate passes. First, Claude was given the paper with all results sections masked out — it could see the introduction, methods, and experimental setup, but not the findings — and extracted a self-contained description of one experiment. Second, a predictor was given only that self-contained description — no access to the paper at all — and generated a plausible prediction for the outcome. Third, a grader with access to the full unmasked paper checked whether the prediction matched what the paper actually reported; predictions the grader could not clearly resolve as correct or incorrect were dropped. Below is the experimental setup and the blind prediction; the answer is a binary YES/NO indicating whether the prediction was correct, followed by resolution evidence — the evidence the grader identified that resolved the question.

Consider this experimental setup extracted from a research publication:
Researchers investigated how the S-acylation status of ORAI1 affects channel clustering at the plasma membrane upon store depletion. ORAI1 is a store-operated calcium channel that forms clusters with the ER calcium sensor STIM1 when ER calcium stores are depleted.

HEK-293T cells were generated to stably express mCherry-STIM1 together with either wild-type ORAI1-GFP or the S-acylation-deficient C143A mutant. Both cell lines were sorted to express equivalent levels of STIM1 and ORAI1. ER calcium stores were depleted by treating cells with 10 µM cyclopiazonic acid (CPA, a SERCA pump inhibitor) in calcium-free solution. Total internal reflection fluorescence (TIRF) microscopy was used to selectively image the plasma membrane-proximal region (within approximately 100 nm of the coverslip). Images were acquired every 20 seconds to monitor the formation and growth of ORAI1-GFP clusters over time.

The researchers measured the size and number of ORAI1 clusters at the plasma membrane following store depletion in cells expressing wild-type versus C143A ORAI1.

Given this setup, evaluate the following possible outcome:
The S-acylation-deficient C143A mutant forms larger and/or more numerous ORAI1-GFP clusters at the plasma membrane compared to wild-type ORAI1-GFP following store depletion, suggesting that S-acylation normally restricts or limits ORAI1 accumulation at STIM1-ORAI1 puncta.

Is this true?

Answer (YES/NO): NO